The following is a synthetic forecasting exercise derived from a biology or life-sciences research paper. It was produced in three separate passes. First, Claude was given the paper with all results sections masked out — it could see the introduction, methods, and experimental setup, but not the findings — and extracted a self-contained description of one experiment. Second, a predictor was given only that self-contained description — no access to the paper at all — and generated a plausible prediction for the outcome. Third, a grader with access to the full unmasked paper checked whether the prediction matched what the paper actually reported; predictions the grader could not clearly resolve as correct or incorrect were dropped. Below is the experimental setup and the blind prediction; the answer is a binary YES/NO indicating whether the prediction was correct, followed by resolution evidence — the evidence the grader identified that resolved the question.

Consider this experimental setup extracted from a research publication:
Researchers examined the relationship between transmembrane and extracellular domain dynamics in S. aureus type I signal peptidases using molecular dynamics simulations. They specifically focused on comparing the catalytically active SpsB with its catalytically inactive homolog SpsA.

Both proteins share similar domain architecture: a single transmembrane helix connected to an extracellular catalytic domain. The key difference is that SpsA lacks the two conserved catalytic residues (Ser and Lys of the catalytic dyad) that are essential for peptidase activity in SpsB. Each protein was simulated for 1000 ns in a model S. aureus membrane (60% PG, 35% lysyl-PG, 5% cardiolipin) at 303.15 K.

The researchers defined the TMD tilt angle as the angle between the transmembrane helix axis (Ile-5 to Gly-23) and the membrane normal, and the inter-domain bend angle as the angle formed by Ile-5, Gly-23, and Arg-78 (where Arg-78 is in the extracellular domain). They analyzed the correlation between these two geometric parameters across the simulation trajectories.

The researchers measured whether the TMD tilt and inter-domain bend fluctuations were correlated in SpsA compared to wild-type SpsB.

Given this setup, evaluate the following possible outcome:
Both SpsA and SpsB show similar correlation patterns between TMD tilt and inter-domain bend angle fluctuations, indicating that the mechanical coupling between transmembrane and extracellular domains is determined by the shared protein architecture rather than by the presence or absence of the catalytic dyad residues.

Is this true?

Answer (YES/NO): NO